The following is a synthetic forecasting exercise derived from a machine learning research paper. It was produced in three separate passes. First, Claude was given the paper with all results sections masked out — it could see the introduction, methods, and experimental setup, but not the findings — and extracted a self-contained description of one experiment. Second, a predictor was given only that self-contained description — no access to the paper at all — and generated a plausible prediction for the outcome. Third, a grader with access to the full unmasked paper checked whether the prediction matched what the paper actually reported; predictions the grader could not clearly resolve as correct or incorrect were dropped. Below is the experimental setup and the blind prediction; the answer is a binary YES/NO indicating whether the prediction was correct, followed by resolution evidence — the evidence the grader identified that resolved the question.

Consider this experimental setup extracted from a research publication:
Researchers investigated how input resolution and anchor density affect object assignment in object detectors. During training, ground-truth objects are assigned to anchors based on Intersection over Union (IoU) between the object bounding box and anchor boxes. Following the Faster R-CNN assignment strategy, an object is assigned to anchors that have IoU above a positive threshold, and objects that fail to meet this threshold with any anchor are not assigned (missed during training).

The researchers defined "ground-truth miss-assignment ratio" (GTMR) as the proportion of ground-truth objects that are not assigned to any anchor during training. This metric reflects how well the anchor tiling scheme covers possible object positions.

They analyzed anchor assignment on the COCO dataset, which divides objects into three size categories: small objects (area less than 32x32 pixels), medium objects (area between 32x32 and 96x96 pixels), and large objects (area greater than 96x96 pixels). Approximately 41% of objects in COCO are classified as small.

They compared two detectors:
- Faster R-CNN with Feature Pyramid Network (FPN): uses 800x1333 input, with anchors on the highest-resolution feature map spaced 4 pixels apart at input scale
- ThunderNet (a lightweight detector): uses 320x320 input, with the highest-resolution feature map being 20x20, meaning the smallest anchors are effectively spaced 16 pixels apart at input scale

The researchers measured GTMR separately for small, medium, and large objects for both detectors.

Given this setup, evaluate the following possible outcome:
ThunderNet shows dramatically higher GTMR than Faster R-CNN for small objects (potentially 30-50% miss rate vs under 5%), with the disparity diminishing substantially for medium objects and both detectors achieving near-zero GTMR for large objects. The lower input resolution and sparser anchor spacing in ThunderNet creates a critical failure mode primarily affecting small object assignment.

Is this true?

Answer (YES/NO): NO